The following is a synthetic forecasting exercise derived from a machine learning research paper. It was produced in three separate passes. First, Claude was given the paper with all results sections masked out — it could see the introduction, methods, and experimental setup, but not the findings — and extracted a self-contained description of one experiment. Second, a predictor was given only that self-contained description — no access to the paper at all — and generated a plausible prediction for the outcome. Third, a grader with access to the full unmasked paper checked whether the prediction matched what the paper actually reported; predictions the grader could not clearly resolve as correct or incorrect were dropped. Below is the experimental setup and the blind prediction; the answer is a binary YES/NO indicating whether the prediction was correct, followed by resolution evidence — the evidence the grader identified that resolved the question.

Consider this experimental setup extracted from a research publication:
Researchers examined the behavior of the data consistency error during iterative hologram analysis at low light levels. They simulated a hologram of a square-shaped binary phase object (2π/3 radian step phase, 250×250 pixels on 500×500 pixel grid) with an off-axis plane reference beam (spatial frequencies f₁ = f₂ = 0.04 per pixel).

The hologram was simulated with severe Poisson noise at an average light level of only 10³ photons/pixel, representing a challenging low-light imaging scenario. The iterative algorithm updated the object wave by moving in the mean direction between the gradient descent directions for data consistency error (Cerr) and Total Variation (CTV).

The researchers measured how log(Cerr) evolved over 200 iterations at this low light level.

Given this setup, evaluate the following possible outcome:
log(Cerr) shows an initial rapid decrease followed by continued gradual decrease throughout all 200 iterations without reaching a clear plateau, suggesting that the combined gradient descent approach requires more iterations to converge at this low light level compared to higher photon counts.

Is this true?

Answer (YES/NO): NO